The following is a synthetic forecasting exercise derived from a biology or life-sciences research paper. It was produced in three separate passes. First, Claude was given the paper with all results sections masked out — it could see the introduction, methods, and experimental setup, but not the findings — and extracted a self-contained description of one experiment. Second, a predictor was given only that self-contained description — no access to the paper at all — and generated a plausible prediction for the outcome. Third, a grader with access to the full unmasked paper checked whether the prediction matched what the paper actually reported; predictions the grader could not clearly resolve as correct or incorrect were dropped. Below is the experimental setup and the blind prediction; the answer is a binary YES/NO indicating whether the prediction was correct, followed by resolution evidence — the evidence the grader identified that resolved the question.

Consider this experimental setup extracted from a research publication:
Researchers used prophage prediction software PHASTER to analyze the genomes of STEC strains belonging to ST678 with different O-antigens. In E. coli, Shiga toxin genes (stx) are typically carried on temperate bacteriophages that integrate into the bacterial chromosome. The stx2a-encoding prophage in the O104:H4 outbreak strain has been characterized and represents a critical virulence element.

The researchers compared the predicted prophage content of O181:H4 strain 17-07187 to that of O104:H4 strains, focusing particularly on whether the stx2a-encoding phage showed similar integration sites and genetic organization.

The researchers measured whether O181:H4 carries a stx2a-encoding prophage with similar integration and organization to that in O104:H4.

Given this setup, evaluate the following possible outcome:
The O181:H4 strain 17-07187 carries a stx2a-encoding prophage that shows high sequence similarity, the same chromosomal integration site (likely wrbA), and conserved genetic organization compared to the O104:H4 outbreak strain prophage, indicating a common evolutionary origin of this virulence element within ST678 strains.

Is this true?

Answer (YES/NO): YES